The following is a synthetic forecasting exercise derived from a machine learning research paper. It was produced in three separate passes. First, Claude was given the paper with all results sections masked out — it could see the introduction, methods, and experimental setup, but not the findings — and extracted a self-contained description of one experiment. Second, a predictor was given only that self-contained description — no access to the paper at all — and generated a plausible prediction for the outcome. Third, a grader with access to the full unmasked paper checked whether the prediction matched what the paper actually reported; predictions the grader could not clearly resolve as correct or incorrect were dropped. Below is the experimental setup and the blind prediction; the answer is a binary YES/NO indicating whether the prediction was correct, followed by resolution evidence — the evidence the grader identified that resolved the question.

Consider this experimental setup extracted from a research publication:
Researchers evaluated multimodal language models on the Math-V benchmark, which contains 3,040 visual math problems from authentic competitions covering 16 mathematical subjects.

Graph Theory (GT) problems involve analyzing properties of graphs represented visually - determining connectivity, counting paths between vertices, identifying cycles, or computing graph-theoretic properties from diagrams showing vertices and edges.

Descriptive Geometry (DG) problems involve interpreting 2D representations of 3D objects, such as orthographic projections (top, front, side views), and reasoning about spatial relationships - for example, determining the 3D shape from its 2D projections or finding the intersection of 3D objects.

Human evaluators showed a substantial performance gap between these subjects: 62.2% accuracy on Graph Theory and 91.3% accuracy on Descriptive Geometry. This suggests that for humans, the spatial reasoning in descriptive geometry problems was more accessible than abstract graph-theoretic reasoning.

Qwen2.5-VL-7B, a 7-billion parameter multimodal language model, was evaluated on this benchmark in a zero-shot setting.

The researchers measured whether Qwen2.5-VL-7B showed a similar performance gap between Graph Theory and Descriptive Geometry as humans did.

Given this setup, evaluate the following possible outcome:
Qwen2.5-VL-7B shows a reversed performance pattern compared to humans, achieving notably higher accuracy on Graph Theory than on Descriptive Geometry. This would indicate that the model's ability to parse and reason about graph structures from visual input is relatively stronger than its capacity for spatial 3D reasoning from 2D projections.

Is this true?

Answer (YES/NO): NO